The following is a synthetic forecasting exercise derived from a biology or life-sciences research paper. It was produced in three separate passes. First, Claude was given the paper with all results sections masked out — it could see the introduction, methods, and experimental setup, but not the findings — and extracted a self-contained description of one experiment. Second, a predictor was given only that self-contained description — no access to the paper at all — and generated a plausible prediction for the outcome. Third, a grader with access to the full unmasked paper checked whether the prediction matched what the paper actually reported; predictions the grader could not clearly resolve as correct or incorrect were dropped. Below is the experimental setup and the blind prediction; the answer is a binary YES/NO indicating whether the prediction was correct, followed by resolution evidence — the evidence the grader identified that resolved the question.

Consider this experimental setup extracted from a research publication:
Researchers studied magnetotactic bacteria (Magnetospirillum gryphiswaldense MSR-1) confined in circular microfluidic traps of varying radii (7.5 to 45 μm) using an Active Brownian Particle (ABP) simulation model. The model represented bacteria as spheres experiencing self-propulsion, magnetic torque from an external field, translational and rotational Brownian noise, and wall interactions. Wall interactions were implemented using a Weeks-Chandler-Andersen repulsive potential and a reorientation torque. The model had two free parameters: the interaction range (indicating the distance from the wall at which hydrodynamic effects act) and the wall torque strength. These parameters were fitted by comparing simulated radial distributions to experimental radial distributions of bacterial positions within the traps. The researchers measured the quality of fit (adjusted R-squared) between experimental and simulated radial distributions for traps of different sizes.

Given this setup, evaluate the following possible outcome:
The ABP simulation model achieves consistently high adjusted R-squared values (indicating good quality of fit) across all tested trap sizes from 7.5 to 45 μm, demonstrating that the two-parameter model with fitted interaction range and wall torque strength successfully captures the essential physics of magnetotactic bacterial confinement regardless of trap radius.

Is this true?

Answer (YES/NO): NO